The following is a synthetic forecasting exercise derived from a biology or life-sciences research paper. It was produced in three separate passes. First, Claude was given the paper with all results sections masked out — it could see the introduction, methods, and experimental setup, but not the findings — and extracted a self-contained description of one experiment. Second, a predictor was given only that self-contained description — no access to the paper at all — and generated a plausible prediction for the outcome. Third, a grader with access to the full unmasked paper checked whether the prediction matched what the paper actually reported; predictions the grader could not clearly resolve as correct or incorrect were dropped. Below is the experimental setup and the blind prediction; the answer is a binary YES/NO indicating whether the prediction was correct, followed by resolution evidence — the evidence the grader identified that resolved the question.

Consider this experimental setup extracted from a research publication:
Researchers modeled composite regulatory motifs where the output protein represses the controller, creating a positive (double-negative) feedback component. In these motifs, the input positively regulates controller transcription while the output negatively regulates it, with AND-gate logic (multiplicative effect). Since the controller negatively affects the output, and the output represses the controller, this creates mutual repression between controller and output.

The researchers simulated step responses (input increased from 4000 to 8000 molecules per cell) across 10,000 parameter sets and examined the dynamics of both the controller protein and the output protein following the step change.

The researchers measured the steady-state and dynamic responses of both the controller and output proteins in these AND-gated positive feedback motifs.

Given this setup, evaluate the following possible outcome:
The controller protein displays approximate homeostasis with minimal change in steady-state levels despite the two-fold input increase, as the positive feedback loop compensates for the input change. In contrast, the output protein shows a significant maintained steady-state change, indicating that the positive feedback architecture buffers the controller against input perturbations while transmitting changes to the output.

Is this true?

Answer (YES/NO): NO